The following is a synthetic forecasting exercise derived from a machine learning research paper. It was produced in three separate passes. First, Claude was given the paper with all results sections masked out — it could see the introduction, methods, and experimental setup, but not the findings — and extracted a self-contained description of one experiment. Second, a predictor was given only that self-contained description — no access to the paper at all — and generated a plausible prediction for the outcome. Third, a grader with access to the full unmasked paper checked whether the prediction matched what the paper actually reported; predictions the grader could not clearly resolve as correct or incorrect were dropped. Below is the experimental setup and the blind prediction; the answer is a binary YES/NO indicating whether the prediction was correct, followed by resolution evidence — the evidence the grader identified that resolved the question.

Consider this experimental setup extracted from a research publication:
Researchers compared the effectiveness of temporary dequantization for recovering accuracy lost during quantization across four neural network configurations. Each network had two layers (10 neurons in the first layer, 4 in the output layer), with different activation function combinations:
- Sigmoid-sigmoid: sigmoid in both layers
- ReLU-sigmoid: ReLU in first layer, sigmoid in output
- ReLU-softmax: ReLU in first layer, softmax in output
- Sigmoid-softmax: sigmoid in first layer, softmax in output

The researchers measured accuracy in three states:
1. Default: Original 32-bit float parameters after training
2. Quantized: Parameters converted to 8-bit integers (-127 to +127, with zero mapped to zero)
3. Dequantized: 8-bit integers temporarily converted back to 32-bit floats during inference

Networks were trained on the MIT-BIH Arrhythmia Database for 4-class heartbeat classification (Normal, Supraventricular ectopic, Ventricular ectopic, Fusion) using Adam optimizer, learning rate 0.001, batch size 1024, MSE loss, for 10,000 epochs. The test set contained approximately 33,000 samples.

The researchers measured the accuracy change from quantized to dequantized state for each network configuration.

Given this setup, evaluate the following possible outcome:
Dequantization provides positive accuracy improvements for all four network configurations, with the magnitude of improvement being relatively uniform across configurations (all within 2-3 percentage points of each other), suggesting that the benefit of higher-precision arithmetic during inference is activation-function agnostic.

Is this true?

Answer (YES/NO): NO